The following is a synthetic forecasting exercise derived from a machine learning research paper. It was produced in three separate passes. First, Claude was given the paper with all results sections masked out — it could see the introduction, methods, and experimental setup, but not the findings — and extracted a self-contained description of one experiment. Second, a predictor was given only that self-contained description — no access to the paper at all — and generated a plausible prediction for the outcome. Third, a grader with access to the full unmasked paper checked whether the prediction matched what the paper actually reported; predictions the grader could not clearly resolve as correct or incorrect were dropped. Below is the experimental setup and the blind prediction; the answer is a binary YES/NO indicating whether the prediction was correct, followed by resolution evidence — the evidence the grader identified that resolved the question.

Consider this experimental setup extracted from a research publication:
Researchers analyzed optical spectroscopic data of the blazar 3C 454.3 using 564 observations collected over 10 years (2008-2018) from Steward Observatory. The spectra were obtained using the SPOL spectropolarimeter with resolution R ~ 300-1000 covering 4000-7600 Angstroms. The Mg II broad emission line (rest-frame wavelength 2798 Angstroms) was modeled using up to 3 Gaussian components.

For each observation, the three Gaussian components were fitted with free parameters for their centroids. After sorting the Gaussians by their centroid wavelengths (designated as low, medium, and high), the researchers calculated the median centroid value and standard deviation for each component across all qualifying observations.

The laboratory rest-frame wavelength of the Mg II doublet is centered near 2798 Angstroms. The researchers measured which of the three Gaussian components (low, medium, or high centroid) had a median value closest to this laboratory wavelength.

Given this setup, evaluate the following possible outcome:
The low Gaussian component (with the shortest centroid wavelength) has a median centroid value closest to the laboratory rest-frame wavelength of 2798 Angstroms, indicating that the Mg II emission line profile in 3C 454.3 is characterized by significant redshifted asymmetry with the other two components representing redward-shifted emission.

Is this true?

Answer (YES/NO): NO